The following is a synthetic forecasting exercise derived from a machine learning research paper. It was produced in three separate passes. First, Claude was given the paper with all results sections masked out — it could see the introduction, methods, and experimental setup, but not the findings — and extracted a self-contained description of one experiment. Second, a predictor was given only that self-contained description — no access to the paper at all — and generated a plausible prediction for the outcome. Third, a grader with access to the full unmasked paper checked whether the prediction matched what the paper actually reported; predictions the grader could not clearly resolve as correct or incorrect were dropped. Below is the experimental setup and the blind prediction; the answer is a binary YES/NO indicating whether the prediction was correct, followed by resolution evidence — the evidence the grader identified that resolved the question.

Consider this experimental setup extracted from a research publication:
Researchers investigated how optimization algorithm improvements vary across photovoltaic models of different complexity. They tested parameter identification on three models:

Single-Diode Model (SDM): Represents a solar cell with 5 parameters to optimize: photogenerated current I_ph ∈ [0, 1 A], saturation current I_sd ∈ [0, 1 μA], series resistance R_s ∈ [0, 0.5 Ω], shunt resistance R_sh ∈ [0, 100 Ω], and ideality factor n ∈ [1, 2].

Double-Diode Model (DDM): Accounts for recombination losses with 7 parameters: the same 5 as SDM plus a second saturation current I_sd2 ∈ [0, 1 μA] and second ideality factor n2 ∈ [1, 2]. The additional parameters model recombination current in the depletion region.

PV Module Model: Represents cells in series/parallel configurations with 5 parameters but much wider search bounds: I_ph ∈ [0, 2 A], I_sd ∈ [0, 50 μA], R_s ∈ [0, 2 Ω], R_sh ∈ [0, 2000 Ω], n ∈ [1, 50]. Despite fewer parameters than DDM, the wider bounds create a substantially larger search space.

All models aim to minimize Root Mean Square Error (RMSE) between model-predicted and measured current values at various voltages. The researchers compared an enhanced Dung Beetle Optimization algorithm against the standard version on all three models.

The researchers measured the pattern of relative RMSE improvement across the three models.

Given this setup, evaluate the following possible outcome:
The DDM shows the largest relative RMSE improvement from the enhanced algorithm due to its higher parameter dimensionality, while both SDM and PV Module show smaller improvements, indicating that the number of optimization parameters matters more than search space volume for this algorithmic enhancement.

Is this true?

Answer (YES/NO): NO